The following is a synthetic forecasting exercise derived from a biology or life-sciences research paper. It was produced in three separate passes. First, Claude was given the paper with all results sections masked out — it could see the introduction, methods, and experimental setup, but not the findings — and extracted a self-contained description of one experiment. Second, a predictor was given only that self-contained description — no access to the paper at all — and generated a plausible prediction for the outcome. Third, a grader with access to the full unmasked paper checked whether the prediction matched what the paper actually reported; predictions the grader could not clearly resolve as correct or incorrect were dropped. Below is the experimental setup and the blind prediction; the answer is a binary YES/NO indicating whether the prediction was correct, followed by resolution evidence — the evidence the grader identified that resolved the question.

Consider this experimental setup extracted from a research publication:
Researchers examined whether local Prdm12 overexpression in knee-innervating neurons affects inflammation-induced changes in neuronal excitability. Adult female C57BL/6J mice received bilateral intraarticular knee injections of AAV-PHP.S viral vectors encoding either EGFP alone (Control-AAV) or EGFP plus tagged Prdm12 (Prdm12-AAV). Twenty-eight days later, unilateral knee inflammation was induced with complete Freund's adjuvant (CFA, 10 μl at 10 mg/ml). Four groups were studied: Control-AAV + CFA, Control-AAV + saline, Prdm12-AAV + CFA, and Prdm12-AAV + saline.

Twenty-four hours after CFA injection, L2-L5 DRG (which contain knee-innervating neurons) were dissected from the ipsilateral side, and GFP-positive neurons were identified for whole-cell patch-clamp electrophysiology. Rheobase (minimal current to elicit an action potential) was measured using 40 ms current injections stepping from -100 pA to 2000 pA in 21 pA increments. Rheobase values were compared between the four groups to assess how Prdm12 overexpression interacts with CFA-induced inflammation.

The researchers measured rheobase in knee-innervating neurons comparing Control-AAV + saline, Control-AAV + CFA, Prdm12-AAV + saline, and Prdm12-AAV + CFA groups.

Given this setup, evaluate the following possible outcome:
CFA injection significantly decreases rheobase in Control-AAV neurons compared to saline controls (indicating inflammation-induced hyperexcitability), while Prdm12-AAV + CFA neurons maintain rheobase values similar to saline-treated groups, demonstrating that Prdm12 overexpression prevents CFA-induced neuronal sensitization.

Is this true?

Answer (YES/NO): YES